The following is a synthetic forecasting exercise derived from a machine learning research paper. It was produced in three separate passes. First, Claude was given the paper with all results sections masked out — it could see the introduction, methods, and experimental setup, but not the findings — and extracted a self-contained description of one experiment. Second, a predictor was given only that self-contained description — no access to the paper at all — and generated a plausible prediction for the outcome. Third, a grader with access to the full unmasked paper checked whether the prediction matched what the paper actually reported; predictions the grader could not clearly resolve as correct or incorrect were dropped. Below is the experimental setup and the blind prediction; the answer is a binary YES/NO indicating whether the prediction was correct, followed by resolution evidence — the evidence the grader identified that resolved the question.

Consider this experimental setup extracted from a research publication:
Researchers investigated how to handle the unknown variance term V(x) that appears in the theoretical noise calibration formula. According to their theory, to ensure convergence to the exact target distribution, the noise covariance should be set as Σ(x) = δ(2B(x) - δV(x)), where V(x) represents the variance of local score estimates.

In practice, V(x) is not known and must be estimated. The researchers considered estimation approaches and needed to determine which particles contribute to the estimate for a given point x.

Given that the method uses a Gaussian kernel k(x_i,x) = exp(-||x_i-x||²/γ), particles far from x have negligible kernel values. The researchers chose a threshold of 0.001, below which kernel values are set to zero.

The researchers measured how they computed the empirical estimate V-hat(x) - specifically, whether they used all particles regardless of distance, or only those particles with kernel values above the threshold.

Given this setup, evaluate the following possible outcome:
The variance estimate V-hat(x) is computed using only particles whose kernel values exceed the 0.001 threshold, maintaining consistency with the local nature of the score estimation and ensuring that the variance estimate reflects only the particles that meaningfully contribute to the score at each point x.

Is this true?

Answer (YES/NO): YES